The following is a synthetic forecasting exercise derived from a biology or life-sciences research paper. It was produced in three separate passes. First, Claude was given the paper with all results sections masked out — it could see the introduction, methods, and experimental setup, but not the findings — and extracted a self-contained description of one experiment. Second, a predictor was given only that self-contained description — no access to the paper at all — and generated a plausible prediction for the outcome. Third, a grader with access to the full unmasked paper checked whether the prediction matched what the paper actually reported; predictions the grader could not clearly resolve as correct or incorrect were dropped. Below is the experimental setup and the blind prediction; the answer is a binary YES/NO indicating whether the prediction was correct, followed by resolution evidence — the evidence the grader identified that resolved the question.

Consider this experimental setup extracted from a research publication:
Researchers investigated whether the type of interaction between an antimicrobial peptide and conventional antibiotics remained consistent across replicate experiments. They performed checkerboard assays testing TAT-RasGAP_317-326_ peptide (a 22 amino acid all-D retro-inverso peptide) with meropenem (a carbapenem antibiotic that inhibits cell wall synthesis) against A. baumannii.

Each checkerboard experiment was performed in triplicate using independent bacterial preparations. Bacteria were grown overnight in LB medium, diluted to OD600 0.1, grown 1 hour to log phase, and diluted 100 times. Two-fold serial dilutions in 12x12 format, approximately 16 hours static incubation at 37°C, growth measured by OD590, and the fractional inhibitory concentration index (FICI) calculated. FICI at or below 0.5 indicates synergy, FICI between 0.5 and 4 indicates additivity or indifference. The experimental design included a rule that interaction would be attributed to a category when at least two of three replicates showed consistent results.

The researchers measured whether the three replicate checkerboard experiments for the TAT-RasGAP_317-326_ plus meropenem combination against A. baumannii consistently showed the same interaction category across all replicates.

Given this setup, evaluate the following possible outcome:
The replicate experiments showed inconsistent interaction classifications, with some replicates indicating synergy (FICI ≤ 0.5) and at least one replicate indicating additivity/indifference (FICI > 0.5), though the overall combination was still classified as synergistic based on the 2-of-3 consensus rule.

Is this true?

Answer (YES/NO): NO